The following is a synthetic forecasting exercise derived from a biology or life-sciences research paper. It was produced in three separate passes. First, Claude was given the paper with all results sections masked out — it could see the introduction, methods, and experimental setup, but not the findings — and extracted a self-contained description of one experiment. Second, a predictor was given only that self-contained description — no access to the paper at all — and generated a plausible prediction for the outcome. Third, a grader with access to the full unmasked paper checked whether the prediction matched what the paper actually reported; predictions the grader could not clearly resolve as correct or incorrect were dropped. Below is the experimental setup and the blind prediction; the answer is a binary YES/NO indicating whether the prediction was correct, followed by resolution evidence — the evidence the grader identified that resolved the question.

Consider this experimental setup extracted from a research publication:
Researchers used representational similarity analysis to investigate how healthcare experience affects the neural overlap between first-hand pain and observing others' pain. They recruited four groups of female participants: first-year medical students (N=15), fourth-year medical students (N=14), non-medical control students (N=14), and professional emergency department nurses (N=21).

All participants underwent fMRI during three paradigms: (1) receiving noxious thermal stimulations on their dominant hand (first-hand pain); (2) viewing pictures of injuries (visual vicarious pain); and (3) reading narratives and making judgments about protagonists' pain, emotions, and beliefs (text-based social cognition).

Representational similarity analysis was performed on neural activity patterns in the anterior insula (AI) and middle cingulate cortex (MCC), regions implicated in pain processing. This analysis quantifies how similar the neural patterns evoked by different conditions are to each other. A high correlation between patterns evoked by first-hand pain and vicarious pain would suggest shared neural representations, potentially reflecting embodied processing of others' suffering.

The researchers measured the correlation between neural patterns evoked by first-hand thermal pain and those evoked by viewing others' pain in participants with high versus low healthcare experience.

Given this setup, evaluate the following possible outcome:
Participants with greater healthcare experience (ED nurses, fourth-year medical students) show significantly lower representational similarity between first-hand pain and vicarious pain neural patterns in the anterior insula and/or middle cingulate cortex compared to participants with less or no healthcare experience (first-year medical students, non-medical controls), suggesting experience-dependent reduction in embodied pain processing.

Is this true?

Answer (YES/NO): YES